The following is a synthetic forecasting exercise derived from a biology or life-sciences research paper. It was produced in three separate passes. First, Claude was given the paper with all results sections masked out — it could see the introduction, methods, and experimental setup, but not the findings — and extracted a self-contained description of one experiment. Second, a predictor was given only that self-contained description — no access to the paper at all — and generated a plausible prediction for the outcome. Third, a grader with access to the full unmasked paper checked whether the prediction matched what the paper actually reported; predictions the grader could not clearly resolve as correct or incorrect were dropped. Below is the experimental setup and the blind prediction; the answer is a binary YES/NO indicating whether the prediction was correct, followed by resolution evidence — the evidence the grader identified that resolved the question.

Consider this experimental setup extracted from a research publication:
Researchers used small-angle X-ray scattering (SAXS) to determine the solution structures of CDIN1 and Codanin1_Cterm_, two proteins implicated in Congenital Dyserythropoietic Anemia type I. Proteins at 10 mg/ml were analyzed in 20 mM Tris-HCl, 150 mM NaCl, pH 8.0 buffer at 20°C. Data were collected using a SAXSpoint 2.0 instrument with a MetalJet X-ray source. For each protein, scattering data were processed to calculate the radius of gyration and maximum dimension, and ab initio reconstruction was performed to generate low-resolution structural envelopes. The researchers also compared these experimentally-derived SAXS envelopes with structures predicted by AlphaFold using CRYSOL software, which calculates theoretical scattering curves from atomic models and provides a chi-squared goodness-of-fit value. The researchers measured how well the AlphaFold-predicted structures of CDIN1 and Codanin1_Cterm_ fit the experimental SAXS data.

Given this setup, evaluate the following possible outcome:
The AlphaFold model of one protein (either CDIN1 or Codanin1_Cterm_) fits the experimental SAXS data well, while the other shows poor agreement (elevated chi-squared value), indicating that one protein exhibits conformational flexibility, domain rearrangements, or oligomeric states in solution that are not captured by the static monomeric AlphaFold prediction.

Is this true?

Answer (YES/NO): NO